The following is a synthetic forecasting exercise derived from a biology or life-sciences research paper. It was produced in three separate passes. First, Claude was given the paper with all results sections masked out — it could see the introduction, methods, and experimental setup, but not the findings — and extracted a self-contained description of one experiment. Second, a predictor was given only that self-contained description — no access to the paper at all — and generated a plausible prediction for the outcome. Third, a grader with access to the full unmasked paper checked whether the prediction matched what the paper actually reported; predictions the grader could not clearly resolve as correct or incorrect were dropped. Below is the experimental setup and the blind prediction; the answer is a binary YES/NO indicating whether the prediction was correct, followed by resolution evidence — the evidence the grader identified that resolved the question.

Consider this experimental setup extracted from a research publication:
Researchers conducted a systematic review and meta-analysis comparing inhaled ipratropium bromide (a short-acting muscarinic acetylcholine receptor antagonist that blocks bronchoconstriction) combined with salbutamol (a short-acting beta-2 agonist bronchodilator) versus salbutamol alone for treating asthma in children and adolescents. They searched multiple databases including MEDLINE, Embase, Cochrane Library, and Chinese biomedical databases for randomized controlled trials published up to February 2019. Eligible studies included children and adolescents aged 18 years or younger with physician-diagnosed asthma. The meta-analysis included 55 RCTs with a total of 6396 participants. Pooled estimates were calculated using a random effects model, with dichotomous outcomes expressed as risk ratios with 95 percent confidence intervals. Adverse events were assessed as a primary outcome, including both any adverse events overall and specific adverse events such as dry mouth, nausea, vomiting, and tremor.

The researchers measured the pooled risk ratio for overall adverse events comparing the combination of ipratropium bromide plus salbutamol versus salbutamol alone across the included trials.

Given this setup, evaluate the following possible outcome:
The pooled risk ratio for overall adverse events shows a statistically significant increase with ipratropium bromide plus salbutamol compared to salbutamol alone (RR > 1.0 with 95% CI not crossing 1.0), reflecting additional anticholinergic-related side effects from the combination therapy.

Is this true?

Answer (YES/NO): NO